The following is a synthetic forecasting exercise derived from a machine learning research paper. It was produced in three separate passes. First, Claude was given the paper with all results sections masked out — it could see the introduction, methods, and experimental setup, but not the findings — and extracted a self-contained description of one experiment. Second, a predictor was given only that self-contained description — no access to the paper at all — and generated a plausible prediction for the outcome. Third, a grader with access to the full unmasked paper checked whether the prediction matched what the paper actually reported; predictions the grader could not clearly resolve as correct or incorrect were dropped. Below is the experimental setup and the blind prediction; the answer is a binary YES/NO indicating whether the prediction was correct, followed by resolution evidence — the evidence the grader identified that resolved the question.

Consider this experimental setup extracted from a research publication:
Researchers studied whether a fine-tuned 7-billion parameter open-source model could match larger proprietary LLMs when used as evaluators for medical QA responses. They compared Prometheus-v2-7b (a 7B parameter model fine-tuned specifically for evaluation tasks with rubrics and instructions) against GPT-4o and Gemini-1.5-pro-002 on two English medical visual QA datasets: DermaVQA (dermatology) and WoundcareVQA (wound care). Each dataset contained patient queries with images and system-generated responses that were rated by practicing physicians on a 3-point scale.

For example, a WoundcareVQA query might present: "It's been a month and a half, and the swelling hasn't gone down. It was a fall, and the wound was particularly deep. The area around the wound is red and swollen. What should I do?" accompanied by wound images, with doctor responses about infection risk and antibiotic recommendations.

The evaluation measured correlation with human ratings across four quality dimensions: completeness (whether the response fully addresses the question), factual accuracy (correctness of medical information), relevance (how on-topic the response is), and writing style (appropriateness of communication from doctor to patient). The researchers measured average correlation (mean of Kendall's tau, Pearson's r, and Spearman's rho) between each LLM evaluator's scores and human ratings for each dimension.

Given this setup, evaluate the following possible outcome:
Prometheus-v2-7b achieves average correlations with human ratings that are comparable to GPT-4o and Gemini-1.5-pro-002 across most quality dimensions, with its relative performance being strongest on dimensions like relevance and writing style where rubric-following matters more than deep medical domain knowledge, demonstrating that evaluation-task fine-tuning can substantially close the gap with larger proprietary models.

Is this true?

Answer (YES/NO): NO